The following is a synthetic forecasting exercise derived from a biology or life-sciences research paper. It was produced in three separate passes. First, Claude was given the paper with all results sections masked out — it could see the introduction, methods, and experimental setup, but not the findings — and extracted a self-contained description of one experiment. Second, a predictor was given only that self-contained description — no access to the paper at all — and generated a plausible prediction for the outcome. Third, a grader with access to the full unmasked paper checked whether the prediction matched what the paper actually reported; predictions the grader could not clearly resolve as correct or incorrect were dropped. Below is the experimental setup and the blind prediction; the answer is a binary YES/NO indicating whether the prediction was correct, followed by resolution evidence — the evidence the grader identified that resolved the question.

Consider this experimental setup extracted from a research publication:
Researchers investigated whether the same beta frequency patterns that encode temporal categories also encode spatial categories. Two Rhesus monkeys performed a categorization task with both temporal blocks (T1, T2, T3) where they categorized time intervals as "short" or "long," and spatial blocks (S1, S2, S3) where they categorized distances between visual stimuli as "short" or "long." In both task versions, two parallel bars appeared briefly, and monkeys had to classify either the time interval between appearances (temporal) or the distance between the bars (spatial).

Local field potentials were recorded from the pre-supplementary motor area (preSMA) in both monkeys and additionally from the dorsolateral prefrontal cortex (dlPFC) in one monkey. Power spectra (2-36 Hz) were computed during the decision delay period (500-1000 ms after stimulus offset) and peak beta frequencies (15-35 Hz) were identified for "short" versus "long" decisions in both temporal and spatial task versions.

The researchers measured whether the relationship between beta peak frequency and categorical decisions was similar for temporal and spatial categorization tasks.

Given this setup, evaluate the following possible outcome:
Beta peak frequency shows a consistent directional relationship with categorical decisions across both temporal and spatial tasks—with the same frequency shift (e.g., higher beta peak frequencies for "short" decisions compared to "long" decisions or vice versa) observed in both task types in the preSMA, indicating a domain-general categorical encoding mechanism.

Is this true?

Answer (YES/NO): YES